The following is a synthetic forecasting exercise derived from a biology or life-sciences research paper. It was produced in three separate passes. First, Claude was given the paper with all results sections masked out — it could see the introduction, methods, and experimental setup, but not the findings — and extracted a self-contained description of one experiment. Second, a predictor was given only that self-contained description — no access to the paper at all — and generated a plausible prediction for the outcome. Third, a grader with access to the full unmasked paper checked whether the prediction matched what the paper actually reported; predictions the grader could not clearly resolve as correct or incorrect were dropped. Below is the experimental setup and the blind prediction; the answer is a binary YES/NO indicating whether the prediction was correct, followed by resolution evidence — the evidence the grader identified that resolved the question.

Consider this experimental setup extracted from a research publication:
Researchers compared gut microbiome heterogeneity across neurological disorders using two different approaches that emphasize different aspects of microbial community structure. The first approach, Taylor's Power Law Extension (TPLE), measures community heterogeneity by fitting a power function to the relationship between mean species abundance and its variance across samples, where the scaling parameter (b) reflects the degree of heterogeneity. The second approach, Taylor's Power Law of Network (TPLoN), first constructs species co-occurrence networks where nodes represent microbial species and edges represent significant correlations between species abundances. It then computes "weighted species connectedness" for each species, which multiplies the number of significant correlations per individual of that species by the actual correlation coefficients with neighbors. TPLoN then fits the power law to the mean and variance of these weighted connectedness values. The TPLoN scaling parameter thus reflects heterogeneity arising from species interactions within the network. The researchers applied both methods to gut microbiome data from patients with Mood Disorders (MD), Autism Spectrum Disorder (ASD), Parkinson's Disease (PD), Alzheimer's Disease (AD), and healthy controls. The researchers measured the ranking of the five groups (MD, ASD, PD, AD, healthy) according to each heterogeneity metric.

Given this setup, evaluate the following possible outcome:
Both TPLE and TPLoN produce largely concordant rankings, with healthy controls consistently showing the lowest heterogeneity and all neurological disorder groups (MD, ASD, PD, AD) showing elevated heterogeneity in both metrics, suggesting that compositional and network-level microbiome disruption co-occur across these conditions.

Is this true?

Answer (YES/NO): NO